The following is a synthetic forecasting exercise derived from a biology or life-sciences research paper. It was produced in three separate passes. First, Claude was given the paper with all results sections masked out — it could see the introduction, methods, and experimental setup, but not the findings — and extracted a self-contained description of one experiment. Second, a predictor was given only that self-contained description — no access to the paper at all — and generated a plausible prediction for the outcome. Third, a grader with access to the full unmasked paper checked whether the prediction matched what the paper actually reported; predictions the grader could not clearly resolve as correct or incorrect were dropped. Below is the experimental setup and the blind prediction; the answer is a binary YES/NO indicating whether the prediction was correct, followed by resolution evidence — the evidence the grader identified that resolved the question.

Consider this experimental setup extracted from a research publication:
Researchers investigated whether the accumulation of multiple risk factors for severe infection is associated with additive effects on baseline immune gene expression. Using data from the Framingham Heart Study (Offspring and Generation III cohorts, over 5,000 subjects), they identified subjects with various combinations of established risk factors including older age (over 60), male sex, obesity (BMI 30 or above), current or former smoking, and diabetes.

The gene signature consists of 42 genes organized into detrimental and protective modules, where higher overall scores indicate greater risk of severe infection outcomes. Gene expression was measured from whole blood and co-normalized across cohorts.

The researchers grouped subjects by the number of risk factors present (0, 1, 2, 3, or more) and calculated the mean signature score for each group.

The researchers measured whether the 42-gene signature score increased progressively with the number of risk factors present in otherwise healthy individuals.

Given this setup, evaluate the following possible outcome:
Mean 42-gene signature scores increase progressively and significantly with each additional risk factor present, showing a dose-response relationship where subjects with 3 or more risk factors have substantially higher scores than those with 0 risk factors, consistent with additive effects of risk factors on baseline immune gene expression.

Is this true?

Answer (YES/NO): YES